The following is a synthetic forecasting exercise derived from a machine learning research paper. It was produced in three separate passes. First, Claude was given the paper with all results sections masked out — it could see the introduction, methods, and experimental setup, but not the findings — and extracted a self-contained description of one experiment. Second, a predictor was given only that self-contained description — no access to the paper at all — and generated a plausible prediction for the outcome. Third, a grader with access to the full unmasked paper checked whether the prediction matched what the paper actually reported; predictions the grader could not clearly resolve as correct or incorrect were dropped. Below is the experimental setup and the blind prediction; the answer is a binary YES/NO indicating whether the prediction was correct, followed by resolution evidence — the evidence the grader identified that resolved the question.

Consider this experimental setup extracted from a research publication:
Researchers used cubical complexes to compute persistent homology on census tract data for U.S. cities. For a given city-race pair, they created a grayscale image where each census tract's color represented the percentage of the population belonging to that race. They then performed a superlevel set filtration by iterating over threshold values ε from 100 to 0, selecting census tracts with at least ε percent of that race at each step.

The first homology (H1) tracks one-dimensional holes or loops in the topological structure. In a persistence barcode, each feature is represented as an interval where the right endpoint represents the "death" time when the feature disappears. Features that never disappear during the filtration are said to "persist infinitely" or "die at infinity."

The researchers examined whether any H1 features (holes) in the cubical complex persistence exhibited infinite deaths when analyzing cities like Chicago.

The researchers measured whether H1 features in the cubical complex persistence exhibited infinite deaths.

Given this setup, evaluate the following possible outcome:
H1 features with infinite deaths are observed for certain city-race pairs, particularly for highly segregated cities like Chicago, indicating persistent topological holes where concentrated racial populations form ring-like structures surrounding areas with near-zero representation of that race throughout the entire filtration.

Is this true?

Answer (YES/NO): NO